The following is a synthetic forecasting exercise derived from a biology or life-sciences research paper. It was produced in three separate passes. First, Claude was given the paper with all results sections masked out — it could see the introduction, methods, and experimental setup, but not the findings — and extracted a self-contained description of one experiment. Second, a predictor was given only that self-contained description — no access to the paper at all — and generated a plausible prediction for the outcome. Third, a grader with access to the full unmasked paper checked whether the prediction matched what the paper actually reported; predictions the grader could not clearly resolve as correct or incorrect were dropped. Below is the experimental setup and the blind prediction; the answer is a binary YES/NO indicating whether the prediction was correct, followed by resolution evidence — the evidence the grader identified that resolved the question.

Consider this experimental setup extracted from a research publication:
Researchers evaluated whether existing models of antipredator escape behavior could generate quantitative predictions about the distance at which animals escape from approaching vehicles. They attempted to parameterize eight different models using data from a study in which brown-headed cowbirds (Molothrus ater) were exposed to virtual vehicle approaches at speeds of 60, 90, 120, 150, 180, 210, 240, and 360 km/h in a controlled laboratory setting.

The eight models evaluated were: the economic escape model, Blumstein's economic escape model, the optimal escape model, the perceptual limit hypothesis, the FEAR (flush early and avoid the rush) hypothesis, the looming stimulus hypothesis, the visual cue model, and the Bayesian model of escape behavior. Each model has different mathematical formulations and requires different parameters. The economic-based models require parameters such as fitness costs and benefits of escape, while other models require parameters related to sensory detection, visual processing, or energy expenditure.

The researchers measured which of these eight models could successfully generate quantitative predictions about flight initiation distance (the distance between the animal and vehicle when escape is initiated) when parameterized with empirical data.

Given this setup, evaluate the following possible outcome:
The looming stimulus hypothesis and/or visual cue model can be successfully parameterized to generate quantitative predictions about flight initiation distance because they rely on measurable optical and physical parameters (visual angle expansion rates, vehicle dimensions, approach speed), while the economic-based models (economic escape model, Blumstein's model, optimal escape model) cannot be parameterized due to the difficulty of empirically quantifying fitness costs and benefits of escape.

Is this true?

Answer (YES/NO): YES